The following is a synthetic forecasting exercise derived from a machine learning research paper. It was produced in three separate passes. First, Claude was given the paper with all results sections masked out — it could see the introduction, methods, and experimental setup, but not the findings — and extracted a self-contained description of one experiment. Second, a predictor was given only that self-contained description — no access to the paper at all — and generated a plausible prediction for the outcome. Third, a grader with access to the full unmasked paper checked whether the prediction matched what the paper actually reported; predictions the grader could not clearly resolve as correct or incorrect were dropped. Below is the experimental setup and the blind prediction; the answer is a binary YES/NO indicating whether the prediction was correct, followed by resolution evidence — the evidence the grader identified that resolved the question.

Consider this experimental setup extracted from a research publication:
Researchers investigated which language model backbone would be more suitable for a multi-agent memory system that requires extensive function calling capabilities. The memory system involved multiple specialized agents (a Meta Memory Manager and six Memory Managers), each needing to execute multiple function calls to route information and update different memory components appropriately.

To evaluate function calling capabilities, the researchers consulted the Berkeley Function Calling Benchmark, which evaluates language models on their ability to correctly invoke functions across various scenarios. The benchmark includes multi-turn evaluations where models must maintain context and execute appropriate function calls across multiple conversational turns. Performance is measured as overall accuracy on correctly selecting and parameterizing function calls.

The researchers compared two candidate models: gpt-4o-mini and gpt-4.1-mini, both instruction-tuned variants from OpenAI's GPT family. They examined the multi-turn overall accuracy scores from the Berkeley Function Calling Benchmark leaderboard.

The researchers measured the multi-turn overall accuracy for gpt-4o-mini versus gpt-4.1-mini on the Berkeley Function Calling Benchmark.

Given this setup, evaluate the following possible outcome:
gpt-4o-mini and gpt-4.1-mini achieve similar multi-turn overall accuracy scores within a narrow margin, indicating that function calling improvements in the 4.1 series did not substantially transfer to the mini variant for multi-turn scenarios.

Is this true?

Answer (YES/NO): NO